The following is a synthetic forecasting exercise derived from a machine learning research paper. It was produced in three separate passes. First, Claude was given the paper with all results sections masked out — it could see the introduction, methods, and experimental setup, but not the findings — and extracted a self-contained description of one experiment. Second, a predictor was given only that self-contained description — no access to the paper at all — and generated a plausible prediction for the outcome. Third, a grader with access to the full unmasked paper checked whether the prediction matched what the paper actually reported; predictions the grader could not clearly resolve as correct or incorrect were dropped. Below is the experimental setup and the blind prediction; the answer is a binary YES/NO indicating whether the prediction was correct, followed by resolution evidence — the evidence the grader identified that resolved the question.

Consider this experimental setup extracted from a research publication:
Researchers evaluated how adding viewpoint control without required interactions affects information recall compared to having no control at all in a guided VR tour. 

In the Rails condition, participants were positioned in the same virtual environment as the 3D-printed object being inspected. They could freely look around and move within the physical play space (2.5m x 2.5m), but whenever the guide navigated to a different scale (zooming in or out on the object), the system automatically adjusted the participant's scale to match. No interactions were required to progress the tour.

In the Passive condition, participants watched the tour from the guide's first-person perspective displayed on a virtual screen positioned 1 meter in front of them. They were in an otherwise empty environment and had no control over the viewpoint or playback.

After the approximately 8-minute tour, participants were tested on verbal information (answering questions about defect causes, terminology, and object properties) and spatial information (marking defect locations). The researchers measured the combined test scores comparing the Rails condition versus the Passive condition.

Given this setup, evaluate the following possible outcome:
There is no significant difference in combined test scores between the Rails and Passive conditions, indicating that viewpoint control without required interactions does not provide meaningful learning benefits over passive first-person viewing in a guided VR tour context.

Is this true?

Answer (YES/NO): NO